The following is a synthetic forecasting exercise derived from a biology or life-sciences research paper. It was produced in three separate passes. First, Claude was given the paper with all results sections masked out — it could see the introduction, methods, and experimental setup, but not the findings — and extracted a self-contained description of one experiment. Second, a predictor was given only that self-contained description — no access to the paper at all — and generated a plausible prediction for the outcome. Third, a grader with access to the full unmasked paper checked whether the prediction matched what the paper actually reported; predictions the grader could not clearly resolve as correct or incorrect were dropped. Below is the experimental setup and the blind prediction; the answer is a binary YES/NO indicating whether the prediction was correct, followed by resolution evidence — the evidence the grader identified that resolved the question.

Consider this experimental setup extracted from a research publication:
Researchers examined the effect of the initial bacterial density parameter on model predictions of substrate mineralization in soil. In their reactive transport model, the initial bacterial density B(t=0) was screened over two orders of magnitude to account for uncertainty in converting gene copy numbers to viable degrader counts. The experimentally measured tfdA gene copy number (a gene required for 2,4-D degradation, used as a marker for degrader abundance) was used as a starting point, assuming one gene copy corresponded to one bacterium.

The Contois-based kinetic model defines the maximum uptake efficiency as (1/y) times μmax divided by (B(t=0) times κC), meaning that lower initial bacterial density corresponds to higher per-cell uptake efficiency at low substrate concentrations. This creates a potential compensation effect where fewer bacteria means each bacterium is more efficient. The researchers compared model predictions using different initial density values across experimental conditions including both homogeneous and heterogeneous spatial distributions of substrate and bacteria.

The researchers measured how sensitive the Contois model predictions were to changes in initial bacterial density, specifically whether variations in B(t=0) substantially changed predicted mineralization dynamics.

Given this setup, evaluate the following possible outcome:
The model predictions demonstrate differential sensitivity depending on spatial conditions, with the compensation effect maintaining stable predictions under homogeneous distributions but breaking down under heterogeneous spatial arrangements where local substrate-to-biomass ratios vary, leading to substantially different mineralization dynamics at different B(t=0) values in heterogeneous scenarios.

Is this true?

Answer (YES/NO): NO